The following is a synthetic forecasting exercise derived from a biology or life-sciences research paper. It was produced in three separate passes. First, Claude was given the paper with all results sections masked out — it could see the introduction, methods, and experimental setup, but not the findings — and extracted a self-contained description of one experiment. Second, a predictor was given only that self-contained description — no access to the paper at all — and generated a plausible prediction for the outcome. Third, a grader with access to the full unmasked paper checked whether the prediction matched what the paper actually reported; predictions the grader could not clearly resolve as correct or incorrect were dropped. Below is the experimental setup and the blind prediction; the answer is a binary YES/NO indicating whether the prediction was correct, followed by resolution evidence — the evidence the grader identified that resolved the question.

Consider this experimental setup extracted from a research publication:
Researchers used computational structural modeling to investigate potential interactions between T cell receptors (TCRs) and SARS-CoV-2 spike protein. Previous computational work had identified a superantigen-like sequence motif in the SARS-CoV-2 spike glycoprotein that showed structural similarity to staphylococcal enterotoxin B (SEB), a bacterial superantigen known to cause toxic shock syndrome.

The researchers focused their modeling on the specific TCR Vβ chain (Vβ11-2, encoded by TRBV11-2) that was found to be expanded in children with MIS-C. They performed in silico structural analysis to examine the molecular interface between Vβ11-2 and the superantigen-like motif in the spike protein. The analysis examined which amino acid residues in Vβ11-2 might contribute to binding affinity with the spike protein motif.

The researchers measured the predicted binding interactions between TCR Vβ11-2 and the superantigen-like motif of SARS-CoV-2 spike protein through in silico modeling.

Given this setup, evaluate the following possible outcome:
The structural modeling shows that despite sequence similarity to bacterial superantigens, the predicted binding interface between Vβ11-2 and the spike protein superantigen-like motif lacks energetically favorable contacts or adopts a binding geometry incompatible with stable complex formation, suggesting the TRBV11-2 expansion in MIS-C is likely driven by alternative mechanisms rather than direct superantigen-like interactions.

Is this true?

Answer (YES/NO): NO